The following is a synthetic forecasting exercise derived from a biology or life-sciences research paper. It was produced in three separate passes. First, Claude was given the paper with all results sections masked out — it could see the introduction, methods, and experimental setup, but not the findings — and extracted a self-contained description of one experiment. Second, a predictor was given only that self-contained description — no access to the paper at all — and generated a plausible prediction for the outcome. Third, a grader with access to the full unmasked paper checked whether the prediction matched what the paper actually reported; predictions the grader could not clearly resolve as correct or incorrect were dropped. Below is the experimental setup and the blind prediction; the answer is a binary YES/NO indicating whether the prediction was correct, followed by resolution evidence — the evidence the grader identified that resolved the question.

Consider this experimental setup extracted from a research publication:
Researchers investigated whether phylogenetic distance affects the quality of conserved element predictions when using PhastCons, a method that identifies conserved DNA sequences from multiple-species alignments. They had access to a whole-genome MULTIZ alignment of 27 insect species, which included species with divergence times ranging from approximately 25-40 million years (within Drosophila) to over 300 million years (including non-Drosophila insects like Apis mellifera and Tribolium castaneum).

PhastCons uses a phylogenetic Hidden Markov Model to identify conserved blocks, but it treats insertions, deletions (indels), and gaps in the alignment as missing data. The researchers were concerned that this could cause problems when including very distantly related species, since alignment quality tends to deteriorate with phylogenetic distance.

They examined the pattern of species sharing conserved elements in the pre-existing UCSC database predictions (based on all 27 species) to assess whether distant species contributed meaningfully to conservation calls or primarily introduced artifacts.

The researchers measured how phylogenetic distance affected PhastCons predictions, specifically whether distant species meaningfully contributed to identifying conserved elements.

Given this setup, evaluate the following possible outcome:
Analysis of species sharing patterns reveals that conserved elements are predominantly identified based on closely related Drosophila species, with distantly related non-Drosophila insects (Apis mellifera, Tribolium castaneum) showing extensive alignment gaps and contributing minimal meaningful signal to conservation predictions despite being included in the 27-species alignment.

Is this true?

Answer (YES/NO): NO